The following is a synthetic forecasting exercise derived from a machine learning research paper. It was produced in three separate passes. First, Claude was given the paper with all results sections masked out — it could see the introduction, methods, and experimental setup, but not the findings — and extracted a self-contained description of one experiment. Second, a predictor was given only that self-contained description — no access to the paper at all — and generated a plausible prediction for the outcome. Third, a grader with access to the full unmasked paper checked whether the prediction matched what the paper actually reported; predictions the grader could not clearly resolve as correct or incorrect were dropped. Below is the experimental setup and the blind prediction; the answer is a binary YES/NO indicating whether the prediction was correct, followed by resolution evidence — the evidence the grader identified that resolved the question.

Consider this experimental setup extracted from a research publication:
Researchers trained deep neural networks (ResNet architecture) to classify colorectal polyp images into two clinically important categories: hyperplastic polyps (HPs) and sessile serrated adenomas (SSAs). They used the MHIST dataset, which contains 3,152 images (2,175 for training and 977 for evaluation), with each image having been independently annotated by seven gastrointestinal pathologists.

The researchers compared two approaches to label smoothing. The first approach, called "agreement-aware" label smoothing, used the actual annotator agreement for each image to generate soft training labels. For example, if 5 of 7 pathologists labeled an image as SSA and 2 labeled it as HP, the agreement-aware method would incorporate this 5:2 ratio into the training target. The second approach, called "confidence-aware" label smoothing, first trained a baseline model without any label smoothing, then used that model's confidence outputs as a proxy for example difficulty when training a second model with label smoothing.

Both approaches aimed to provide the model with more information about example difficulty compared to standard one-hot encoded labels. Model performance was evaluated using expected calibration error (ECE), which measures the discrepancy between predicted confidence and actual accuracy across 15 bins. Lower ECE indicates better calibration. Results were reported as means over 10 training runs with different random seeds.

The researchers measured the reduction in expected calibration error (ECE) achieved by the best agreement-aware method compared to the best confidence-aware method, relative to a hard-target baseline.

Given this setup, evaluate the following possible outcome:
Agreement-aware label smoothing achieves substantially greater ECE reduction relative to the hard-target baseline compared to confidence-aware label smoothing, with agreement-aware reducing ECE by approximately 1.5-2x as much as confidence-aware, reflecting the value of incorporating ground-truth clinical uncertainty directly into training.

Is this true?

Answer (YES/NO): NO